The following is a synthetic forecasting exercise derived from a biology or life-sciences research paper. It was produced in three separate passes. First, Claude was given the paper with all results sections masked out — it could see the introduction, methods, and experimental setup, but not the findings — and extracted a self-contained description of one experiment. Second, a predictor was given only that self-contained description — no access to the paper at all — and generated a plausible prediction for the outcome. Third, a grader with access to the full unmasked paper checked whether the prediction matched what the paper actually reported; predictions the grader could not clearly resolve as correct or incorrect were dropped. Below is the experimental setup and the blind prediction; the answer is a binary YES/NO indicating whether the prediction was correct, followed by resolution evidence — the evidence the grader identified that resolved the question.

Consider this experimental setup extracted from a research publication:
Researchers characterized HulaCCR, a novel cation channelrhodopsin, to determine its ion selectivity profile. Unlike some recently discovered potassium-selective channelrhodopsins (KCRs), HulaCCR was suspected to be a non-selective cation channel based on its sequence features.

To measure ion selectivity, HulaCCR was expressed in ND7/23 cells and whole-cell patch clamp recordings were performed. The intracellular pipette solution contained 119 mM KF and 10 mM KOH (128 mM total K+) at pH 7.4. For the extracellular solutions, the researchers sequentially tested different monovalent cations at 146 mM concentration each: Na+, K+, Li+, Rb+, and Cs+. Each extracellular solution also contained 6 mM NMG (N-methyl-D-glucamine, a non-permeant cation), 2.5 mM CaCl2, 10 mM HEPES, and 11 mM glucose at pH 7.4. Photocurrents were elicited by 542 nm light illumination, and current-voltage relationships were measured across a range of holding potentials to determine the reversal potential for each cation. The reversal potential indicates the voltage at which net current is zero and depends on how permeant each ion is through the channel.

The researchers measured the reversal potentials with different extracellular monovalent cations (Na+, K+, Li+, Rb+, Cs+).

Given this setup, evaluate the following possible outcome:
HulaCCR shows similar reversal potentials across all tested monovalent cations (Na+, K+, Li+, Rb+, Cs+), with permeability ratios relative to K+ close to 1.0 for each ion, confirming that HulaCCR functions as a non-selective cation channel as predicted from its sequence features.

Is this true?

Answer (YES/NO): YES